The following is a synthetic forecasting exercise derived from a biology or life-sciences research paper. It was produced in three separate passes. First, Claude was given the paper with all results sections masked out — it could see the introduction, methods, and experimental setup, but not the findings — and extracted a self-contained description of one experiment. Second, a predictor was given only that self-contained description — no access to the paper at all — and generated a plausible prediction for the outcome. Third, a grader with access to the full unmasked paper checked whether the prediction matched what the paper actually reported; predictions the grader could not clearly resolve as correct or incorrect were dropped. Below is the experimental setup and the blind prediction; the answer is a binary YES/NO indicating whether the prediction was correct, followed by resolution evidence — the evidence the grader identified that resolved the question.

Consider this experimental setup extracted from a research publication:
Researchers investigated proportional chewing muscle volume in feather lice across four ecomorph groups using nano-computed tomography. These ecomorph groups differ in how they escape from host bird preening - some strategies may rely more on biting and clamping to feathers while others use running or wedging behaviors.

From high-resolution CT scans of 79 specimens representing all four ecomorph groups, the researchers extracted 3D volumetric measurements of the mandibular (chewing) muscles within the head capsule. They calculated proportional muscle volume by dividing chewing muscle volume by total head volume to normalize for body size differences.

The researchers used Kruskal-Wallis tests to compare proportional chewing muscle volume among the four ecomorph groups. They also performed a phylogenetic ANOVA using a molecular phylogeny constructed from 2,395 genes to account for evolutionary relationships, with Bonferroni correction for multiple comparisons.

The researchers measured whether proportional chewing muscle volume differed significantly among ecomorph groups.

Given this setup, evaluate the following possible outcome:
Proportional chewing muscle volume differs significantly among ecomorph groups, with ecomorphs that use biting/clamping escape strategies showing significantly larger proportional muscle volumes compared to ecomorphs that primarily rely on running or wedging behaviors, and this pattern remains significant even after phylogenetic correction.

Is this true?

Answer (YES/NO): YES